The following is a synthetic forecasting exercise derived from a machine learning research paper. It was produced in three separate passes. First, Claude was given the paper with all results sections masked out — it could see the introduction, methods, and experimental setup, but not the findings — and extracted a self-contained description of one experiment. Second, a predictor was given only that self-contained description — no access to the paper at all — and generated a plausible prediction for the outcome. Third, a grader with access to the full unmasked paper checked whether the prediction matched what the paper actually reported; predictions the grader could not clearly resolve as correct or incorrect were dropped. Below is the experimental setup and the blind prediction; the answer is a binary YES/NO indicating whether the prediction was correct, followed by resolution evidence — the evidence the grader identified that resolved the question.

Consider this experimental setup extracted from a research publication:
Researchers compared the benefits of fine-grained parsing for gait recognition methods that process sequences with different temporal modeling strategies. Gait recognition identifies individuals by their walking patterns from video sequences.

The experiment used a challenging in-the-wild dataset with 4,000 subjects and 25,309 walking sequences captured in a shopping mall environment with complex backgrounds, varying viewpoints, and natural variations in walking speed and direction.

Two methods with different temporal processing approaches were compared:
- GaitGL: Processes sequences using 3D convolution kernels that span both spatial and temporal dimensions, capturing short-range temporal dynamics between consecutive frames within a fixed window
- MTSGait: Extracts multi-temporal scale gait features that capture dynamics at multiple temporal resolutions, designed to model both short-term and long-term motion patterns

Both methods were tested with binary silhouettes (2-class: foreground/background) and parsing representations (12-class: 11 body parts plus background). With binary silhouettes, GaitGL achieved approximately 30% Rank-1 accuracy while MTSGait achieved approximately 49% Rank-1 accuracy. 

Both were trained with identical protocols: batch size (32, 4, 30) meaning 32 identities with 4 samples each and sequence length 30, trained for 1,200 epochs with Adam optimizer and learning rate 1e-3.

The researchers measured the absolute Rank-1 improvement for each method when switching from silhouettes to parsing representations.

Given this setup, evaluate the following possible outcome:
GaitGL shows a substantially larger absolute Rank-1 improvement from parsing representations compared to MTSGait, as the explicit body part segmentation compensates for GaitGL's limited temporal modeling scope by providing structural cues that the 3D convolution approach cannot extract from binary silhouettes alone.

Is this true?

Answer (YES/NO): YES